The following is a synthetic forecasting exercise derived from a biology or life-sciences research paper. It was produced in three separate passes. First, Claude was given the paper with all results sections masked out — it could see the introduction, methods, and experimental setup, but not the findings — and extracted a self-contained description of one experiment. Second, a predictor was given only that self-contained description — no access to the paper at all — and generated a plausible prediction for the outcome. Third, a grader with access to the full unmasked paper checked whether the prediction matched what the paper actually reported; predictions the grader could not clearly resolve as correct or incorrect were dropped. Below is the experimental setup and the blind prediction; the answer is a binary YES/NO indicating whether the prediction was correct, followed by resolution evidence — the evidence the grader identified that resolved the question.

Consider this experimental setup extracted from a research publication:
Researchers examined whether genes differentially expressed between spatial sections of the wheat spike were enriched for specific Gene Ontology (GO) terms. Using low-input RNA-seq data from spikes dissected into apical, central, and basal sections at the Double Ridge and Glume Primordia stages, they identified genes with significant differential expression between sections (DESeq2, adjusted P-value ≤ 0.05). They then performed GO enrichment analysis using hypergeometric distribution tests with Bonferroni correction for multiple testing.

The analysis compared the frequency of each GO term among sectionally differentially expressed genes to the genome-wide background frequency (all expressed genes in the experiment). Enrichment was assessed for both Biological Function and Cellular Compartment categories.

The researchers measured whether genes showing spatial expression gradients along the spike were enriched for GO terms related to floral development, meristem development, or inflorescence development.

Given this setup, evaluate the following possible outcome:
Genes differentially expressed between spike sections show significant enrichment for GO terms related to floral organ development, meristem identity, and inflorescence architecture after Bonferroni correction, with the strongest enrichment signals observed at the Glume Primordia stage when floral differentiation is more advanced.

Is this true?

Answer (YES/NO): NO